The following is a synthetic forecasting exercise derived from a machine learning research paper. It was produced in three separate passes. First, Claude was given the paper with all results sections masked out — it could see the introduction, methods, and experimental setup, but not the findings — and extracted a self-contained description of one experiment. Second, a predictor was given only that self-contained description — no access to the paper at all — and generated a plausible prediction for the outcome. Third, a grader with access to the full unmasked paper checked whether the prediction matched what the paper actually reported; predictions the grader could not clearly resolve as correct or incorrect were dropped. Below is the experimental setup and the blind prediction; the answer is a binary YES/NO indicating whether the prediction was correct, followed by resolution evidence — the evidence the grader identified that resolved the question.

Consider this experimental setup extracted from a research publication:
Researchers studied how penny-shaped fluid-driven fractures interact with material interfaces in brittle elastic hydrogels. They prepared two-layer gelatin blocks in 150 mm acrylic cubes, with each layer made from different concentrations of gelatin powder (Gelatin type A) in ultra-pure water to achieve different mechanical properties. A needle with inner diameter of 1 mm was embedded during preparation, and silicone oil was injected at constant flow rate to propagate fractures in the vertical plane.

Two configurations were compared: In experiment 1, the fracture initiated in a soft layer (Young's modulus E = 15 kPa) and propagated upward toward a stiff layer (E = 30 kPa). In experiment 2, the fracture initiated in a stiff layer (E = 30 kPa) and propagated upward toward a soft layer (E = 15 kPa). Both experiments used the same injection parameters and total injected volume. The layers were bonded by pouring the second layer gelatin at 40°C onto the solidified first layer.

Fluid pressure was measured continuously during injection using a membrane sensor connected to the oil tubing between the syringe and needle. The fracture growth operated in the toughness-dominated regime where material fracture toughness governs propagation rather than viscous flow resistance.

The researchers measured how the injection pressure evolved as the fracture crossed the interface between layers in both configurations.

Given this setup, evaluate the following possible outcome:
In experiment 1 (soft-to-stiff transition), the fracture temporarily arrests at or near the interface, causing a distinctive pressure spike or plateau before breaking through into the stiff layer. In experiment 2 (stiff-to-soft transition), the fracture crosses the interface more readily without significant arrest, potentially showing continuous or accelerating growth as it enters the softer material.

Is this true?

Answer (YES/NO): NO